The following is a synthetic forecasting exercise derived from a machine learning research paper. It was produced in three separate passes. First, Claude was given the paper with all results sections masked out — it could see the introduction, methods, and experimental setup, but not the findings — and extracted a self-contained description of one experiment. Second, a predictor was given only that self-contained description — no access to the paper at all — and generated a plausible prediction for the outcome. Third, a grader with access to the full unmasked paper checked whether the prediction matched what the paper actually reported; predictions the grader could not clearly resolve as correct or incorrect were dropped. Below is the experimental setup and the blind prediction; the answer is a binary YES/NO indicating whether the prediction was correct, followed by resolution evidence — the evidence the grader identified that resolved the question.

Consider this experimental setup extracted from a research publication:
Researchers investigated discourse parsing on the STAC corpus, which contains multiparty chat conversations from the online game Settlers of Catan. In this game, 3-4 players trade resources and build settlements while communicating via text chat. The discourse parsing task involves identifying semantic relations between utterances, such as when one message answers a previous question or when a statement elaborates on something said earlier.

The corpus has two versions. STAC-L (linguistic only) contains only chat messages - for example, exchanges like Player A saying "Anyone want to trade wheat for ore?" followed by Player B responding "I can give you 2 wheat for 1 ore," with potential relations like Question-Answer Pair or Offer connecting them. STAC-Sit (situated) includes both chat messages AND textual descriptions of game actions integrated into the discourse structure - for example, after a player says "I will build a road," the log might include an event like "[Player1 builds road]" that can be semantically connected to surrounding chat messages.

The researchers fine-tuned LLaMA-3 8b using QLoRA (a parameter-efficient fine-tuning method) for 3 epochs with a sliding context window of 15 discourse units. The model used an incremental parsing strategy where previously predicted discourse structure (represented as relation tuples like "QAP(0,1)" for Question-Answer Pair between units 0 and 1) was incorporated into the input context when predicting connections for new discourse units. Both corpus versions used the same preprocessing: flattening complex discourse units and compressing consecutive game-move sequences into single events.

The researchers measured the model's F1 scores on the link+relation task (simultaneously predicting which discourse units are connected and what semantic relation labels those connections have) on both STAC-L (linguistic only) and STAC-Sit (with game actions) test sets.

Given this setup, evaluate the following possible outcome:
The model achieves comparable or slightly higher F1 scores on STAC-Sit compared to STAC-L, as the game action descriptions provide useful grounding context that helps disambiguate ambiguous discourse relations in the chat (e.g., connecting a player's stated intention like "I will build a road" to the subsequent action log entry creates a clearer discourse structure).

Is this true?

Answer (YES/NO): NO